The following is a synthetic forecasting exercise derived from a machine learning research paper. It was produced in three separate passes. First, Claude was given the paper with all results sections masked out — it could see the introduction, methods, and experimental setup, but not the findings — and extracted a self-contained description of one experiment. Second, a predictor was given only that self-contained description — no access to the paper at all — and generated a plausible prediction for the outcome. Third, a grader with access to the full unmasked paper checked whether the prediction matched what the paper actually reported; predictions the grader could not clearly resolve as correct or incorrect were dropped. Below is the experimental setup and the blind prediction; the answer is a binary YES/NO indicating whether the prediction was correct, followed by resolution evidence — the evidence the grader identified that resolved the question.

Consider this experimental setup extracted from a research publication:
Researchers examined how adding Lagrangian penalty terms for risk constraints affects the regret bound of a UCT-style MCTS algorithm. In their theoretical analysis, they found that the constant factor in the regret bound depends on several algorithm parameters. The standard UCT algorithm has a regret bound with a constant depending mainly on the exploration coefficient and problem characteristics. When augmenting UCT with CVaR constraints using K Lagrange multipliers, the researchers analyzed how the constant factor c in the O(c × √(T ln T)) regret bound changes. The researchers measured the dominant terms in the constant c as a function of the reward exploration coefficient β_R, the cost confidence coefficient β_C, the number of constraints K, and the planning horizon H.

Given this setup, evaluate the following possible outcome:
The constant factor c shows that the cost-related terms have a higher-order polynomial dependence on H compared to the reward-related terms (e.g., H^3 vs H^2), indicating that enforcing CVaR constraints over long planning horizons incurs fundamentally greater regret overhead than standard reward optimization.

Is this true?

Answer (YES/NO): NO